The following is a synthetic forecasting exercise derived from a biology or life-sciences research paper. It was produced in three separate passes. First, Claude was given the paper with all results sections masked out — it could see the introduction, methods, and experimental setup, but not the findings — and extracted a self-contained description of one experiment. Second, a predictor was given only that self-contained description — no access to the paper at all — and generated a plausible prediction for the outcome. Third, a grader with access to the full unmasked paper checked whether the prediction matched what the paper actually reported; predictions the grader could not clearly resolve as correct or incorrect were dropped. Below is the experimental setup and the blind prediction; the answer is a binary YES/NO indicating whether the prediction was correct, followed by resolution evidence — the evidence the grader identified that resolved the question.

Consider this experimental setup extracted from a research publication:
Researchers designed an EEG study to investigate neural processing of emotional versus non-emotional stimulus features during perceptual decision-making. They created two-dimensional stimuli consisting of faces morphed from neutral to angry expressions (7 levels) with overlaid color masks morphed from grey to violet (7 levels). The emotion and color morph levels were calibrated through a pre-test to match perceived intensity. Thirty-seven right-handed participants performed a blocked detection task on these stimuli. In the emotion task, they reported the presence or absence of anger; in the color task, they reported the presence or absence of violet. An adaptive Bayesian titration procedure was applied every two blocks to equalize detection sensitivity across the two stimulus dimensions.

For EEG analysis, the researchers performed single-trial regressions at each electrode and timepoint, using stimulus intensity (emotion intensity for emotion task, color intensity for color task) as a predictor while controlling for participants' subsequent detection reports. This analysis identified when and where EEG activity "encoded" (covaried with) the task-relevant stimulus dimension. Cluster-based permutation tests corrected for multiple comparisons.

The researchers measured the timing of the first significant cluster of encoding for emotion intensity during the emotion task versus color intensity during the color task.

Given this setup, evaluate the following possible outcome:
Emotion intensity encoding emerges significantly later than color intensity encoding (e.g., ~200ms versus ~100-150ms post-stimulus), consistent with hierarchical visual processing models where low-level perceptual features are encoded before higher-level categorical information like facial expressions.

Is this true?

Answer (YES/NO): NO